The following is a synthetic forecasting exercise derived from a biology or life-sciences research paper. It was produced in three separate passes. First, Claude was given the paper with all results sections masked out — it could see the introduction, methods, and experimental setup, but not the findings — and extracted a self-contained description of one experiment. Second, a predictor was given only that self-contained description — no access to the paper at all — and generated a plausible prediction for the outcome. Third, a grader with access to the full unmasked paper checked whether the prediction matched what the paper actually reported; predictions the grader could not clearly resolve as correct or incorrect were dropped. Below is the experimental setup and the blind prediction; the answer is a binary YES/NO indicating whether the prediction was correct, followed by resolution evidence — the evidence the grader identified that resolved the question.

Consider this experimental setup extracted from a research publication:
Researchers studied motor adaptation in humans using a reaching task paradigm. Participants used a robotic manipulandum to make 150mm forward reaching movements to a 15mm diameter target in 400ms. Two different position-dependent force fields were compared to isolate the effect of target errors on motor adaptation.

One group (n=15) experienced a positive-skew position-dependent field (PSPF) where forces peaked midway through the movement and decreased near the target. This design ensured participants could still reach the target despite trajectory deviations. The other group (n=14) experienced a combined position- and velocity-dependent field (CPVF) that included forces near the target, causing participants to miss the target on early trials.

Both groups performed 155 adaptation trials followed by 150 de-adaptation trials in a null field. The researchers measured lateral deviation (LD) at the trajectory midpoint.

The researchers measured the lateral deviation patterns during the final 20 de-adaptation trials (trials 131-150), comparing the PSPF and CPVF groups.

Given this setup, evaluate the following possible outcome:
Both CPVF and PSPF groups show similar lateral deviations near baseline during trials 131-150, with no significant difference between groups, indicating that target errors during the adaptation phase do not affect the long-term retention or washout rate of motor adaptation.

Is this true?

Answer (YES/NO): NO